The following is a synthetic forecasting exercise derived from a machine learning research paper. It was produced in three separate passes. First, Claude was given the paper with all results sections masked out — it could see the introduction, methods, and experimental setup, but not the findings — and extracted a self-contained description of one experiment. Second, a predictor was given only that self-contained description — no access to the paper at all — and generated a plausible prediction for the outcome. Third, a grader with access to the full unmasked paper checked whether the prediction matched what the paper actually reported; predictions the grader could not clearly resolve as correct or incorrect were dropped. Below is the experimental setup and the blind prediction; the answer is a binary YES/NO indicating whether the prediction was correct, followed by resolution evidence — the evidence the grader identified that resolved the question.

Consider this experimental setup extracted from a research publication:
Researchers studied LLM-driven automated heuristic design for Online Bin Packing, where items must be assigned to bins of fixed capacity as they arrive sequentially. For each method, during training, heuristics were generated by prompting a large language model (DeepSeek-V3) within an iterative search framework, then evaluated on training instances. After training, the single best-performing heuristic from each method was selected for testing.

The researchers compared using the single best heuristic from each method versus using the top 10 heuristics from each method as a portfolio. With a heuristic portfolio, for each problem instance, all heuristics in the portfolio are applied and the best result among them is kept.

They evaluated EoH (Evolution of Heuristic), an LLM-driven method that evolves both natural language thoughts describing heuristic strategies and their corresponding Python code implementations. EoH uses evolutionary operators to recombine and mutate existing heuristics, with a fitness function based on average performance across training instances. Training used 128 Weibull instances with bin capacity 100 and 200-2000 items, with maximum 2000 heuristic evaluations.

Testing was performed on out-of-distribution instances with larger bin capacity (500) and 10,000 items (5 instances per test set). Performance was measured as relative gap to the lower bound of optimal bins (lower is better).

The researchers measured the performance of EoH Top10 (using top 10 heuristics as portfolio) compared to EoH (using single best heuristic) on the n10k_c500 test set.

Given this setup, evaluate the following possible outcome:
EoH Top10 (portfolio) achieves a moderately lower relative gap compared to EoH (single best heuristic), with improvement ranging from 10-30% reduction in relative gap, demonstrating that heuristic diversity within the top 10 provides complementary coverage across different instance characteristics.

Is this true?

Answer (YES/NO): YES